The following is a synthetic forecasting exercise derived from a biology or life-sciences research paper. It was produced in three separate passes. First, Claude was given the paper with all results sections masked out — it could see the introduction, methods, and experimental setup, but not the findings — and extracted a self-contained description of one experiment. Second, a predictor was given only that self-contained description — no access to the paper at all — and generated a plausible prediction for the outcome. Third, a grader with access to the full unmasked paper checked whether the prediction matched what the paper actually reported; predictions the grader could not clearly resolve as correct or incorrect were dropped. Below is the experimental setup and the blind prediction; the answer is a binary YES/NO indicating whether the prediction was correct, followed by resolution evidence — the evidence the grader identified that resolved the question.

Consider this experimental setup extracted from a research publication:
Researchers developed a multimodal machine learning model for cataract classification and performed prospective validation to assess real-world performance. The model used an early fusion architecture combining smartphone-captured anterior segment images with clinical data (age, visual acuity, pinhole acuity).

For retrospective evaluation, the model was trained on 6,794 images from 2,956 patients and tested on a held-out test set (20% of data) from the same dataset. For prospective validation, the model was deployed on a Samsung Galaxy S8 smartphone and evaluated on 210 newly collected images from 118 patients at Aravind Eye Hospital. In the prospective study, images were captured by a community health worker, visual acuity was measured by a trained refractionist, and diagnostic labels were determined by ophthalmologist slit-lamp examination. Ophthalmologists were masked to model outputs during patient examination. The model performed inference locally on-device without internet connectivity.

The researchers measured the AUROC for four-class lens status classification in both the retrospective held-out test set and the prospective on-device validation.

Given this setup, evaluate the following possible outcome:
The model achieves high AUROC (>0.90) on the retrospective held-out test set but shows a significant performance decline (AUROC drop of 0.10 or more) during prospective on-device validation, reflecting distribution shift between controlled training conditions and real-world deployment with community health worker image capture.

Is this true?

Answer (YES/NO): NO